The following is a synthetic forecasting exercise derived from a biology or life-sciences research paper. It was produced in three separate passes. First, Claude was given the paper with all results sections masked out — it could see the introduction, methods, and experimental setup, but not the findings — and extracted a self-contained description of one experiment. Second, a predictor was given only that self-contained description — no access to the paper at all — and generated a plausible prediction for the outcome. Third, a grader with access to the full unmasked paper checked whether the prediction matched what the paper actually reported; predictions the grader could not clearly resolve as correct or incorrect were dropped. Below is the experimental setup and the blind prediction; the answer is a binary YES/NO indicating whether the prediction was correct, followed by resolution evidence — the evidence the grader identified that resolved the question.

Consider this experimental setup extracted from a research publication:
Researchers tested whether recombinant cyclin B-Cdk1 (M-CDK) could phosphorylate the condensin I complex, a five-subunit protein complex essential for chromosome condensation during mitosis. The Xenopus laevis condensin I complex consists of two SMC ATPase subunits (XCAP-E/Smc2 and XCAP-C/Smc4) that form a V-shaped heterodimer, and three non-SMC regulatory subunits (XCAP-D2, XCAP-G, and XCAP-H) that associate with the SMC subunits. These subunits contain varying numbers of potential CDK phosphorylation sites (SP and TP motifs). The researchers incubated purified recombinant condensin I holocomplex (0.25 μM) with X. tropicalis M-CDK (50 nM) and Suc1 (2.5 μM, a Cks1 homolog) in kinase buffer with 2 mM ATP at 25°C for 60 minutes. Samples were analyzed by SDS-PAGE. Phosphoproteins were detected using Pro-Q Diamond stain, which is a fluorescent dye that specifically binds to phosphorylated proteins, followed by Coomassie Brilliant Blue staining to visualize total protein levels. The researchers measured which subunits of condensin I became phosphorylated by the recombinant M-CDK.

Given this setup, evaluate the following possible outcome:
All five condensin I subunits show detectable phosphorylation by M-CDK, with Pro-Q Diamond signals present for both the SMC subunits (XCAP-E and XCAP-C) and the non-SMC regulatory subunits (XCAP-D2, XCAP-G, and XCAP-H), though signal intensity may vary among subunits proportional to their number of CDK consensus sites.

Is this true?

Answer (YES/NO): NO